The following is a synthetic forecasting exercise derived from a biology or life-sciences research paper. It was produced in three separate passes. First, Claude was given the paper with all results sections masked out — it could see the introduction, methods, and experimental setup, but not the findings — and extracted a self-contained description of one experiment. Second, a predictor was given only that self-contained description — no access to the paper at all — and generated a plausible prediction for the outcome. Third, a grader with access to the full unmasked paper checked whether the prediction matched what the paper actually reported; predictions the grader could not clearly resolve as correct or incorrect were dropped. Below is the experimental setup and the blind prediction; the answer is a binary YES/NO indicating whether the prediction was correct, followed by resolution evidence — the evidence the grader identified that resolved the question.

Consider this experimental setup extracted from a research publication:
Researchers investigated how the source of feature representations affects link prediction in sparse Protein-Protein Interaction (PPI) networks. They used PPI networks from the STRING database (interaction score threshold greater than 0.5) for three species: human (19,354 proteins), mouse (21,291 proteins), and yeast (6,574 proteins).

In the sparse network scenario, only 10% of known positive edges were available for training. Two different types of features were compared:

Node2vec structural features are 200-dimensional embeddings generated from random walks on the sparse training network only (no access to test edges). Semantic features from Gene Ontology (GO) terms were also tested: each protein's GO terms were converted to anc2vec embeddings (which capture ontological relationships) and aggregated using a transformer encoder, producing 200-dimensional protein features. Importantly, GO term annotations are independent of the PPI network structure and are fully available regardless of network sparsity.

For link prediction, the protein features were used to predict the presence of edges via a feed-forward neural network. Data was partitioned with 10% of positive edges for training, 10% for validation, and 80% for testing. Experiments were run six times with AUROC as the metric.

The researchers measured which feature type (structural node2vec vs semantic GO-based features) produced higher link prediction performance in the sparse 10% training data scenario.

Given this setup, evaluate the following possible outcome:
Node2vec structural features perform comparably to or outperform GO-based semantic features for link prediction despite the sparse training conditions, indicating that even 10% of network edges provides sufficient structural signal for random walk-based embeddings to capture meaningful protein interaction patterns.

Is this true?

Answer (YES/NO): NO